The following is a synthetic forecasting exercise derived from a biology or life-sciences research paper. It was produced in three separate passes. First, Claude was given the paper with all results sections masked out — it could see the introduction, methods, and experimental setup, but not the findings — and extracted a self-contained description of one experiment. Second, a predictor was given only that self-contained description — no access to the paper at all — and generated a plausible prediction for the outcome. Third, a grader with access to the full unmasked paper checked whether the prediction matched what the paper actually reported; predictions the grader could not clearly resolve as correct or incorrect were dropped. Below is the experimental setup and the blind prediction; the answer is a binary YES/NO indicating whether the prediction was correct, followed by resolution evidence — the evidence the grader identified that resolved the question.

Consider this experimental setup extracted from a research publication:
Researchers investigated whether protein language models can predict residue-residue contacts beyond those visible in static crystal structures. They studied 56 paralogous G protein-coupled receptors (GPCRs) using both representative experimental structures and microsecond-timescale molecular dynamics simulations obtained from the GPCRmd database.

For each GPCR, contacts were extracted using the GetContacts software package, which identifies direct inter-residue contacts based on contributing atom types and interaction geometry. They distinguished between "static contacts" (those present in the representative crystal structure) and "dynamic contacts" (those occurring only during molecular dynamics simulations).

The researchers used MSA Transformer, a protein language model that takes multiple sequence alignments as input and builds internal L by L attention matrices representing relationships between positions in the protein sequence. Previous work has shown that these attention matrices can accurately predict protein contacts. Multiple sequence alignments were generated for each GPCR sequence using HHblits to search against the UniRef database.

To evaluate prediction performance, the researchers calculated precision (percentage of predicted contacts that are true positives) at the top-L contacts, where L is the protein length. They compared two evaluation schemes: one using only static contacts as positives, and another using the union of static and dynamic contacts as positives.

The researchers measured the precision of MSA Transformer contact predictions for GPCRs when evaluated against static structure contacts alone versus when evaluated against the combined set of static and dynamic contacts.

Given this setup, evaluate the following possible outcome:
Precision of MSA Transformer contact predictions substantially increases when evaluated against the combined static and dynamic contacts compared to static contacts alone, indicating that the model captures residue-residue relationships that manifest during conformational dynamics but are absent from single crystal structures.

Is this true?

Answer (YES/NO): YES